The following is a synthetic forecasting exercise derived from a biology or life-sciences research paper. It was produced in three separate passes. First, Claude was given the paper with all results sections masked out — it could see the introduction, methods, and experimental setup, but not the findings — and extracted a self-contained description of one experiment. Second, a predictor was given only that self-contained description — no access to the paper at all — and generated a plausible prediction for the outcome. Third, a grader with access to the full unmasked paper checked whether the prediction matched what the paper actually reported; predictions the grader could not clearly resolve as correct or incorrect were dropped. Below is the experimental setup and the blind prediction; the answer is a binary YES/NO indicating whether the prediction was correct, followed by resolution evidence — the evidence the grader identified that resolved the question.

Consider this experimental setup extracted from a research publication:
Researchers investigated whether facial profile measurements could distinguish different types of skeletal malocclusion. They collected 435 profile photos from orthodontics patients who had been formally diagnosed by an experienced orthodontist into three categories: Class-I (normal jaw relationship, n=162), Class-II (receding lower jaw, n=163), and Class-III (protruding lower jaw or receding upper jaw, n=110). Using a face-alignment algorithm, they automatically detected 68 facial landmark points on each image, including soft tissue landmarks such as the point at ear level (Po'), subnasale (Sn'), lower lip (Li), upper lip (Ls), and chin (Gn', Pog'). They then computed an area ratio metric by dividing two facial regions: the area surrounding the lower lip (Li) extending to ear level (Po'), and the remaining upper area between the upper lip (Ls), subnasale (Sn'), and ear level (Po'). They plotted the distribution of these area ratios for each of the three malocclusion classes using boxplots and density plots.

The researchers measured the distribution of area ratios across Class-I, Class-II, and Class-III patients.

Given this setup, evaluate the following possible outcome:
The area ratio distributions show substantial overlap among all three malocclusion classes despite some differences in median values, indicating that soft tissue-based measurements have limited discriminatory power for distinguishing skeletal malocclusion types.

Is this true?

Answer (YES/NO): NO